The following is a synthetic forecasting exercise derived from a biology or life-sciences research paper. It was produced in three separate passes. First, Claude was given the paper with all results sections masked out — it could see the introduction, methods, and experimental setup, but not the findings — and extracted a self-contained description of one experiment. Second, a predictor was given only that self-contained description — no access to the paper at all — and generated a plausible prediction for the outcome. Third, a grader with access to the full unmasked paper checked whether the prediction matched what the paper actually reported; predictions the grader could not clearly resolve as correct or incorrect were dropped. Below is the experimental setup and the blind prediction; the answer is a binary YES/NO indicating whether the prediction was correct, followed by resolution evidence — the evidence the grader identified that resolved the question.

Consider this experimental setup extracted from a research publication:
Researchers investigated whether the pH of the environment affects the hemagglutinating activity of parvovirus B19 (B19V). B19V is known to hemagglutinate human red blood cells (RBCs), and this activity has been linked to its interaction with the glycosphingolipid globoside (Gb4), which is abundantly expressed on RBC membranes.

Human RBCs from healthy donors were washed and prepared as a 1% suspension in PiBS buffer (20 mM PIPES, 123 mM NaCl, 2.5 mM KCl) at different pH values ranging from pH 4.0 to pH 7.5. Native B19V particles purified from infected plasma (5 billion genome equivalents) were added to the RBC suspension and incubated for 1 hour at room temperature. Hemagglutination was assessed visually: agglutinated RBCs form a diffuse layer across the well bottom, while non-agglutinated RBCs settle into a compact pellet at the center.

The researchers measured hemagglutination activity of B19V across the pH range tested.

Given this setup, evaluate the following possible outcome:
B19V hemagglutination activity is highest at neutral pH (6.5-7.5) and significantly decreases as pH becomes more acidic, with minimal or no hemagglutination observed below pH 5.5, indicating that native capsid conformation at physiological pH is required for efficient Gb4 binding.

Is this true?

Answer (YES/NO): NO